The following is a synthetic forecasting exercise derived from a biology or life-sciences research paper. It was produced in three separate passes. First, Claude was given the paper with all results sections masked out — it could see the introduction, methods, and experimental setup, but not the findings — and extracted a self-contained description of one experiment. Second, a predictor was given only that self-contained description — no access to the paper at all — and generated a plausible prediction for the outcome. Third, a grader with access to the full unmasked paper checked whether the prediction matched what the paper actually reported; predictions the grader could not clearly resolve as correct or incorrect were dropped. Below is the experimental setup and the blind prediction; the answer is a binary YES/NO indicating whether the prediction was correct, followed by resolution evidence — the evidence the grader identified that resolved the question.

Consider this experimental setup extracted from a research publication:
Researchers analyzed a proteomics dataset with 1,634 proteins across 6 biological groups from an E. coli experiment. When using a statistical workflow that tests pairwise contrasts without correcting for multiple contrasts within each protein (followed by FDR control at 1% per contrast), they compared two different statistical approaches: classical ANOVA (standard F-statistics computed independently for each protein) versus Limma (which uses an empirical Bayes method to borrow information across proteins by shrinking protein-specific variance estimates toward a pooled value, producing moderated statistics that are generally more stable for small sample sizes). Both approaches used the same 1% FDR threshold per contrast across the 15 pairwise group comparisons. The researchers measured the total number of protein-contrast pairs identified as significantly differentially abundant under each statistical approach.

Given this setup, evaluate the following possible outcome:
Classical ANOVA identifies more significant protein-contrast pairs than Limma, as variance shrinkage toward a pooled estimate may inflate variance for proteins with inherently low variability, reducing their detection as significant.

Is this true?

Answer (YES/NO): NO